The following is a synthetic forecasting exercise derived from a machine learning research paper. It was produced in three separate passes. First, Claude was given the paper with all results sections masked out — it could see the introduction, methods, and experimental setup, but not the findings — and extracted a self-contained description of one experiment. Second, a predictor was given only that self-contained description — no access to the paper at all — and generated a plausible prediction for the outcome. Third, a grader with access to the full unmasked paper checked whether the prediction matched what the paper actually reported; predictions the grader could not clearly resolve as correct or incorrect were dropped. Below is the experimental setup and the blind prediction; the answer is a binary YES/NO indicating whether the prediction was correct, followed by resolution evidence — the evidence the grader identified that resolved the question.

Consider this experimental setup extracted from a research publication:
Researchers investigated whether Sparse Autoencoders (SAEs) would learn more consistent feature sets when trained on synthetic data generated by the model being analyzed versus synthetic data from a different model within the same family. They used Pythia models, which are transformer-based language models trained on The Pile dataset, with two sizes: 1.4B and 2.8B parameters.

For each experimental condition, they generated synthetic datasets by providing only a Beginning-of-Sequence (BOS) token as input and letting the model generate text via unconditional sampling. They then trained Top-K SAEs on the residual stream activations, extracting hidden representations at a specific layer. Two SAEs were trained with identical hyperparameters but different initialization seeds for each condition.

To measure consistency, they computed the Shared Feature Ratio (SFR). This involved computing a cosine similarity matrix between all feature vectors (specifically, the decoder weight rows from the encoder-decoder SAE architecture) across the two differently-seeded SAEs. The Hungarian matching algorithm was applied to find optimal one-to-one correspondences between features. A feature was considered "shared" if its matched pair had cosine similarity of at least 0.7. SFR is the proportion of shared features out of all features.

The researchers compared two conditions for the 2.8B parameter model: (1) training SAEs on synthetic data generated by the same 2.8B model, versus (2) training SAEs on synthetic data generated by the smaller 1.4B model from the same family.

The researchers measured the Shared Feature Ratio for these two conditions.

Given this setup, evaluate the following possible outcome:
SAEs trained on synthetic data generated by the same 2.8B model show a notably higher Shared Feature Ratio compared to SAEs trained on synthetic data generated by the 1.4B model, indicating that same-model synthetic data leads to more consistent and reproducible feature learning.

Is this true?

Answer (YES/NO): YES